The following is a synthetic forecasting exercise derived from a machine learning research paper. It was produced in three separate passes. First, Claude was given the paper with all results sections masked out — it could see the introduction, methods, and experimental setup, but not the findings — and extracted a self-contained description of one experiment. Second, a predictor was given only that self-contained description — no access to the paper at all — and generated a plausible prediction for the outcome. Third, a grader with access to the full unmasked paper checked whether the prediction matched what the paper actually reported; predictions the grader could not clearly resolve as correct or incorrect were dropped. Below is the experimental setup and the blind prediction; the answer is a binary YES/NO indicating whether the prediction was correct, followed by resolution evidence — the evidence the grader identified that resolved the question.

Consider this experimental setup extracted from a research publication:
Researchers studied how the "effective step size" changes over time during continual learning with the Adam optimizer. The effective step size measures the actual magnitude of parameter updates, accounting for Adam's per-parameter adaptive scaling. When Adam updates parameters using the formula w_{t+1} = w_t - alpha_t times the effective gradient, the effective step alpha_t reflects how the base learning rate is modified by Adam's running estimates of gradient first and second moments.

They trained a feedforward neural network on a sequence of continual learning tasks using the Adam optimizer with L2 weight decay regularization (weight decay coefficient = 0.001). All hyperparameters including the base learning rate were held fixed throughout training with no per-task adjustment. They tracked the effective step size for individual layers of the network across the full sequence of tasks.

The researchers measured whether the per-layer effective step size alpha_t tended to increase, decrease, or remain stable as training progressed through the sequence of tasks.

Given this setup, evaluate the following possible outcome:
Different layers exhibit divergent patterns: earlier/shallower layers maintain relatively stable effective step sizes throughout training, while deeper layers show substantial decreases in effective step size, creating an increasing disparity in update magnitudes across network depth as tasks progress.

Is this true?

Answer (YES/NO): NO